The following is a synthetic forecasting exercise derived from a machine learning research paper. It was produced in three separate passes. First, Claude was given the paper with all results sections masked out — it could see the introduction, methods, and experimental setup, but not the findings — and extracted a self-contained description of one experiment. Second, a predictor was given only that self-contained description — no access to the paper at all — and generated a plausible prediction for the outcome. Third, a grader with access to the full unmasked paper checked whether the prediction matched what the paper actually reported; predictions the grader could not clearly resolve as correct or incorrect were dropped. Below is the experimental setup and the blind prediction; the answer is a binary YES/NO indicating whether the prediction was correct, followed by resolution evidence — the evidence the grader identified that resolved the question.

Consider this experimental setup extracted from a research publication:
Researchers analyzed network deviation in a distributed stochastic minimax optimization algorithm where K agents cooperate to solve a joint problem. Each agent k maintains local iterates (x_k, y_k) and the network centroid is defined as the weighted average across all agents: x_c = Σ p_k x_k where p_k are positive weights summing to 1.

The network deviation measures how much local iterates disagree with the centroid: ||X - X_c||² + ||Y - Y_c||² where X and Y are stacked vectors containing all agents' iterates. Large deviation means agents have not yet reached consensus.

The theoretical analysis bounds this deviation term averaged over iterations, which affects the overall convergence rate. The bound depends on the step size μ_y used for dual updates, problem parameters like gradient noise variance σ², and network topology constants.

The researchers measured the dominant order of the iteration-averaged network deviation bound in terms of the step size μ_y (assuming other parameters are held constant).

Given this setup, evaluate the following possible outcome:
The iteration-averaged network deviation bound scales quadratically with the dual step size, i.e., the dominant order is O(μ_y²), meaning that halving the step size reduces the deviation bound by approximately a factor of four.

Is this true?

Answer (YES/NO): NO